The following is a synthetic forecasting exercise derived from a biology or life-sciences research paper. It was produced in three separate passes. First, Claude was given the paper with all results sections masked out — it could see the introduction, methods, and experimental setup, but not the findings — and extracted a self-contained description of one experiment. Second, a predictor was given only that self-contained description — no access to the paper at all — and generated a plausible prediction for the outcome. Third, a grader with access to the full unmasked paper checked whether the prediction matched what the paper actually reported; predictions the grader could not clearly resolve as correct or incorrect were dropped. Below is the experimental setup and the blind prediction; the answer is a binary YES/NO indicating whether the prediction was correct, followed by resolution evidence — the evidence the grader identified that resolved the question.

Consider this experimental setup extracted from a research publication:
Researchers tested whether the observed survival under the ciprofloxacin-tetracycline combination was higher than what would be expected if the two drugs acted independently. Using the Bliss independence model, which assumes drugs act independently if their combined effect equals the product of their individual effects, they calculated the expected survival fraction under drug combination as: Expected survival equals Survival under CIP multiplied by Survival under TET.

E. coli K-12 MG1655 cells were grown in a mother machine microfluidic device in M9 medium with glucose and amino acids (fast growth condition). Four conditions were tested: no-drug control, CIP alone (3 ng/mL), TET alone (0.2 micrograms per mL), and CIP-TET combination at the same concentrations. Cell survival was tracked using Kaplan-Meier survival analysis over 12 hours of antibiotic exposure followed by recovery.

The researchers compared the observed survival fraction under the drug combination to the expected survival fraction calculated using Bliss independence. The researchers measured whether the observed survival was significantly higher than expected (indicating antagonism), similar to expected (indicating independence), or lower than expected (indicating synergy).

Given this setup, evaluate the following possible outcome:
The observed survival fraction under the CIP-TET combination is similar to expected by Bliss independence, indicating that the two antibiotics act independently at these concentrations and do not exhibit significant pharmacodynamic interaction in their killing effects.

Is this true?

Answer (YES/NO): NO